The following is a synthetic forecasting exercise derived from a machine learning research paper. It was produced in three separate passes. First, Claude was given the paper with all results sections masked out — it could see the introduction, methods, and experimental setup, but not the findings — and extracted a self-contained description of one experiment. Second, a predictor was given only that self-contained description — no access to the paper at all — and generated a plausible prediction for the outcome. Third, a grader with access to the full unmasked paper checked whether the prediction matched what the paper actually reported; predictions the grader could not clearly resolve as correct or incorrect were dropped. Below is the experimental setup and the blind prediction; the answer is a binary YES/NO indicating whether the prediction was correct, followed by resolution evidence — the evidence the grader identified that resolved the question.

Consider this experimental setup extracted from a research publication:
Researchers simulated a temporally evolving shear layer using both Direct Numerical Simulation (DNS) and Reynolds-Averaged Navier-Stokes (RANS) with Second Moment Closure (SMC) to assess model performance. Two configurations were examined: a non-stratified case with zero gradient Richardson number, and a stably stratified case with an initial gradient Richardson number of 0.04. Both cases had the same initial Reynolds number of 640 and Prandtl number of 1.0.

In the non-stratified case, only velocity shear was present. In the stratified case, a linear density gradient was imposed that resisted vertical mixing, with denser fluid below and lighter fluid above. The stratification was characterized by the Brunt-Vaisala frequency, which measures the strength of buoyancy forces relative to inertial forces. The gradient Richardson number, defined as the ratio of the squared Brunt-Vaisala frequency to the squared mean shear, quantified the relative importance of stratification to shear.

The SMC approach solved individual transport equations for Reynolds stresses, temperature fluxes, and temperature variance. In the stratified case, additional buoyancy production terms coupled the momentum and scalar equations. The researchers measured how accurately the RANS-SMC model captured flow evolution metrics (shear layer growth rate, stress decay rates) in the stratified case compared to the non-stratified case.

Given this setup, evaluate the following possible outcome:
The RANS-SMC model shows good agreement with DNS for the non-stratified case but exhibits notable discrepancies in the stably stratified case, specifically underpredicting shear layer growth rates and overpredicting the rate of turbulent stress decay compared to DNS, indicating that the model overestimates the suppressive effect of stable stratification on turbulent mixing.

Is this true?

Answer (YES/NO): NO